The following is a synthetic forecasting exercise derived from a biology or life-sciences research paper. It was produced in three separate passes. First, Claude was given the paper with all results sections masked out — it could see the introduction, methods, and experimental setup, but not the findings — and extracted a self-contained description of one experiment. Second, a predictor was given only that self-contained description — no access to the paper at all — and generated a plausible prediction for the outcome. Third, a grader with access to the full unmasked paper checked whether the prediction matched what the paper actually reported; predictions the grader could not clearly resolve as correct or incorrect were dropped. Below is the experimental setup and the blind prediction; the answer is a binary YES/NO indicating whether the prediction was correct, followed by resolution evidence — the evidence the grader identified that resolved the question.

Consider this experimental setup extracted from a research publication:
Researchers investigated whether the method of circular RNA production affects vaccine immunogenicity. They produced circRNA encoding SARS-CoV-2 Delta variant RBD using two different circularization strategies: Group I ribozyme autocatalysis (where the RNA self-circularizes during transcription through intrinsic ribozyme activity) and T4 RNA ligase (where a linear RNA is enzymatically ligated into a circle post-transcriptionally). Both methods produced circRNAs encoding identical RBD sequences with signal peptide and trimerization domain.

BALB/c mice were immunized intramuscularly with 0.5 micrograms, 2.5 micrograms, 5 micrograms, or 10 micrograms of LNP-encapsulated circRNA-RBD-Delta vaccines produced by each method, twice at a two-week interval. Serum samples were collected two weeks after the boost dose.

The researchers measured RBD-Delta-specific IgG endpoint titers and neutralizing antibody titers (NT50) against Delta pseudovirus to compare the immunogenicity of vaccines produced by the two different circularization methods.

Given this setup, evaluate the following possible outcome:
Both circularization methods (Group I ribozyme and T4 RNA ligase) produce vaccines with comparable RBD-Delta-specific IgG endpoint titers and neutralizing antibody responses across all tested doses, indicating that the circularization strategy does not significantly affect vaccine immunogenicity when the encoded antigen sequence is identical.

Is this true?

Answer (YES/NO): YES